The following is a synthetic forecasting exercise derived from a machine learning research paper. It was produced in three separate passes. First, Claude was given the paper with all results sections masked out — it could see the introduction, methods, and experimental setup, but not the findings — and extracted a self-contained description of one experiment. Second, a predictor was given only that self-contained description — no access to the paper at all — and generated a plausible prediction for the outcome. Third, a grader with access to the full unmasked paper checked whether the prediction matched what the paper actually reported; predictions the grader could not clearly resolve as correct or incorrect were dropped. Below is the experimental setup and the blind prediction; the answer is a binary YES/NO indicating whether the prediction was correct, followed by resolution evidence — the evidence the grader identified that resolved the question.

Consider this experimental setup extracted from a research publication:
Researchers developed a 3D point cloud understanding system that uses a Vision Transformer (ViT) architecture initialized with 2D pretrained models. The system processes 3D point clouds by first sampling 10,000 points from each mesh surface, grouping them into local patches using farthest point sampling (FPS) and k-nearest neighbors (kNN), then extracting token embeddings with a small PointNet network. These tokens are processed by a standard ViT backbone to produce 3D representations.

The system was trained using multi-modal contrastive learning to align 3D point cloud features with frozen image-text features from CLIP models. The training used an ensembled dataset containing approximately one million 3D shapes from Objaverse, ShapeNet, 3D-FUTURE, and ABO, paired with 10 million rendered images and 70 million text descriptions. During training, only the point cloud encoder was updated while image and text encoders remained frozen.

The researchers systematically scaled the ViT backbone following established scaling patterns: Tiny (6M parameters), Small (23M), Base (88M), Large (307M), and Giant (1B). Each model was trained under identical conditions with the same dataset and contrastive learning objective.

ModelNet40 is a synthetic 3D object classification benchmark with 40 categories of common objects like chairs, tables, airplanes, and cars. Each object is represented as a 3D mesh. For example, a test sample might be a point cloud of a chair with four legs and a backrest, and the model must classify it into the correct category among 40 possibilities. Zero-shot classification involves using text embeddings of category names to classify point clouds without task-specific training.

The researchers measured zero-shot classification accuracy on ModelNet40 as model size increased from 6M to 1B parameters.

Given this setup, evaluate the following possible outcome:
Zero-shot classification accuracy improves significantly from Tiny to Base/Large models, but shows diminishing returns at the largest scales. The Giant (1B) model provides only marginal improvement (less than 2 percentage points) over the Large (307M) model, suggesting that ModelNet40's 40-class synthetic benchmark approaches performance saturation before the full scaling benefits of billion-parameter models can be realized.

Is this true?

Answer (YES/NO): NO